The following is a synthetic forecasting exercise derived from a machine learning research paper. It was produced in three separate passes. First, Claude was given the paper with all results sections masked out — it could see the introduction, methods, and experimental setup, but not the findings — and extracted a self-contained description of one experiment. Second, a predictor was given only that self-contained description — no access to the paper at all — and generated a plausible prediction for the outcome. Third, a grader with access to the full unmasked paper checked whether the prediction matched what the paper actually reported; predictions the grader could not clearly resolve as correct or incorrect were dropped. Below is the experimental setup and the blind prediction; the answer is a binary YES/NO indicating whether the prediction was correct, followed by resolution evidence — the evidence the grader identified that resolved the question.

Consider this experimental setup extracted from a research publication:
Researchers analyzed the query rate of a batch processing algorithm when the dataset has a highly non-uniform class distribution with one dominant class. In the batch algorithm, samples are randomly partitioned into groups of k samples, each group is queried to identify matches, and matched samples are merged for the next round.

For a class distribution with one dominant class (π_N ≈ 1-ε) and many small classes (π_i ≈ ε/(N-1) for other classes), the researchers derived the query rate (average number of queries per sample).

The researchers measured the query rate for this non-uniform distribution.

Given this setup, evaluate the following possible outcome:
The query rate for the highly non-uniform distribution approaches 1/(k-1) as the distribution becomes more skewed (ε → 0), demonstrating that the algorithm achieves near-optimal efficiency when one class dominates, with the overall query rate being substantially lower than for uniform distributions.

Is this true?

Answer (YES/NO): YES